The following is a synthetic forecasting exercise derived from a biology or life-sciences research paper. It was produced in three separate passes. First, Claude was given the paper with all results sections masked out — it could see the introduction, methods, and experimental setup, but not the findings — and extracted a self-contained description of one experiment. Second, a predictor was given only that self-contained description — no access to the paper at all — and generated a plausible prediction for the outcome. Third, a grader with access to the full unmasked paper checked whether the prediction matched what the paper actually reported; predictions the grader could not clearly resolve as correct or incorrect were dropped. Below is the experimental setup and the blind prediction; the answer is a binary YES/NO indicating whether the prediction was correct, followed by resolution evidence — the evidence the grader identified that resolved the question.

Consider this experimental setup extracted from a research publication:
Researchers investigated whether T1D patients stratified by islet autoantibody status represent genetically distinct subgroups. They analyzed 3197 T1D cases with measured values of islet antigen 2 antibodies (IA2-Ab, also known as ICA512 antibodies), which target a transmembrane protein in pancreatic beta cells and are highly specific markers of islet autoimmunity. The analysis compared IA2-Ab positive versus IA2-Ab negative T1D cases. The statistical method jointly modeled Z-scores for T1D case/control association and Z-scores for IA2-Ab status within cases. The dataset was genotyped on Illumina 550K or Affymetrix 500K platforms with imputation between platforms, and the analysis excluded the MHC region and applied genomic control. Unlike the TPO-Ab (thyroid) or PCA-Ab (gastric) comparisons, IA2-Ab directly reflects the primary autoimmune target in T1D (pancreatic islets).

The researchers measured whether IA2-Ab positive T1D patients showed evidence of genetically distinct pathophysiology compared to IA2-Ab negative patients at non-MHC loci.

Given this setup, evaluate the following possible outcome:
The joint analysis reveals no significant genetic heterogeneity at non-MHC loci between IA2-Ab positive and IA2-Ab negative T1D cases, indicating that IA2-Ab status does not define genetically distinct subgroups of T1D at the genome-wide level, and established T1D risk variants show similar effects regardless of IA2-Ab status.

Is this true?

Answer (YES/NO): YES